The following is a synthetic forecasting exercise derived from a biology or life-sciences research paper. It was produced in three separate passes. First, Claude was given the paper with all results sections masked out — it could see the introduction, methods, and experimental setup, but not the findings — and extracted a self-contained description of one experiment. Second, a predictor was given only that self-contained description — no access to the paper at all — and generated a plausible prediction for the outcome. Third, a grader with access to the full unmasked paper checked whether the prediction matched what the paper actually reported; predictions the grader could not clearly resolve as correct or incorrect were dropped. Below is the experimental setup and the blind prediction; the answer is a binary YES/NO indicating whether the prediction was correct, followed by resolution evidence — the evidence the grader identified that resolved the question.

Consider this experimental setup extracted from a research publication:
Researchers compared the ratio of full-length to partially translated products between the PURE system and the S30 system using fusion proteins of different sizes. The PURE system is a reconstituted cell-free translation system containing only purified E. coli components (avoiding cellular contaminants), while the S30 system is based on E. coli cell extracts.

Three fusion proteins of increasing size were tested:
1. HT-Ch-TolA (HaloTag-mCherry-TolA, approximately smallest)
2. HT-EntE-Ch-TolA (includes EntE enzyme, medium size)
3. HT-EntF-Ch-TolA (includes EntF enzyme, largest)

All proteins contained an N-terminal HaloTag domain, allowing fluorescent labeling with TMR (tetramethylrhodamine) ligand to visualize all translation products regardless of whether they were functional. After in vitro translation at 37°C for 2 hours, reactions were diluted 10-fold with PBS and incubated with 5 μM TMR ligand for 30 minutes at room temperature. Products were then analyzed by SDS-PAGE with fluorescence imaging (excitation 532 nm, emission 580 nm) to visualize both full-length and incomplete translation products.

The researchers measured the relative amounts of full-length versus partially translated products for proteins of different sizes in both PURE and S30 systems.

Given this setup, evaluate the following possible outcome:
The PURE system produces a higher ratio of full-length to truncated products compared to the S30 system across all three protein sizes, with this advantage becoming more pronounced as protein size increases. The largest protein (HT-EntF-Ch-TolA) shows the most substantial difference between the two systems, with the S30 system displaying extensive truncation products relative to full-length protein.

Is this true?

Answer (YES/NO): NO